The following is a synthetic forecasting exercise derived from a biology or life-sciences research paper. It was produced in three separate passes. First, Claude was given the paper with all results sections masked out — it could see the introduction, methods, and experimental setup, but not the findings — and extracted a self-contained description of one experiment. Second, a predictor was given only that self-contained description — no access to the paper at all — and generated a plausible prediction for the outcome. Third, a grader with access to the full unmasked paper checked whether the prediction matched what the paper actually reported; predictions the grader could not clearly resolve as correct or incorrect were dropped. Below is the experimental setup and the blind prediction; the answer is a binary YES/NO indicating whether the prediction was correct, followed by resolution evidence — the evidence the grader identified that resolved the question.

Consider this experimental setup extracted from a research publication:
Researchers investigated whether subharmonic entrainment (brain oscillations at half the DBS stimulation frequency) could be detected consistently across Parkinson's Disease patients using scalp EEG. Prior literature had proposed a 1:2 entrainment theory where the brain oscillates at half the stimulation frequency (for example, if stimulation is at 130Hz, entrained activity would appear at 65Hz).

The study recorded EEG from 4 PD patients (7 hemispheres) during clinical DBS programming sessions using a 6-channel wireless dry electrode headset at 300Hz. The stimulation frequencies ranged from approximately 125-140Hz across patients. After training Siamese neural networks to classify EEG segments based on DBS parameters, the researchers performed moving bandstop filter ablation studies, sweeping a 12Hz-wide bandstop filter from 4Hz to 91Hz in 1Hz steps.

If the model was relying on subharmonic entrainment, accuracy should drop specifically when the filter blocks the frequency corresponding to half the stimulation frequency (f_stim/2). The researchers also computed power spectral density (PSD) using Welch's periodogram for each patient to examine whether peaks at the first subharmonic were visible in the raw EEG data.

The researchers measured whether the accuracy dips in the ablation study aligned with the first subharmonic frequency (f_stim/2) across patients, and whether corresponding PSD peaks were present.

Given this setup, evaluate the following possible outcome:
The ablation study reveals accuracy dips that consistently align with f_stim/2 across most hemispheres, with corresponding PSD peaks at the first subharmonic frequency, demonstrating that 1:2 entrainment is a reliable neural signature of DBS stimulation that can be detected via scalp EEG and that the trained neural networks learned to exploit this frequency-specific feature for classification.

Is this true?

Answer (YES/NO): NO